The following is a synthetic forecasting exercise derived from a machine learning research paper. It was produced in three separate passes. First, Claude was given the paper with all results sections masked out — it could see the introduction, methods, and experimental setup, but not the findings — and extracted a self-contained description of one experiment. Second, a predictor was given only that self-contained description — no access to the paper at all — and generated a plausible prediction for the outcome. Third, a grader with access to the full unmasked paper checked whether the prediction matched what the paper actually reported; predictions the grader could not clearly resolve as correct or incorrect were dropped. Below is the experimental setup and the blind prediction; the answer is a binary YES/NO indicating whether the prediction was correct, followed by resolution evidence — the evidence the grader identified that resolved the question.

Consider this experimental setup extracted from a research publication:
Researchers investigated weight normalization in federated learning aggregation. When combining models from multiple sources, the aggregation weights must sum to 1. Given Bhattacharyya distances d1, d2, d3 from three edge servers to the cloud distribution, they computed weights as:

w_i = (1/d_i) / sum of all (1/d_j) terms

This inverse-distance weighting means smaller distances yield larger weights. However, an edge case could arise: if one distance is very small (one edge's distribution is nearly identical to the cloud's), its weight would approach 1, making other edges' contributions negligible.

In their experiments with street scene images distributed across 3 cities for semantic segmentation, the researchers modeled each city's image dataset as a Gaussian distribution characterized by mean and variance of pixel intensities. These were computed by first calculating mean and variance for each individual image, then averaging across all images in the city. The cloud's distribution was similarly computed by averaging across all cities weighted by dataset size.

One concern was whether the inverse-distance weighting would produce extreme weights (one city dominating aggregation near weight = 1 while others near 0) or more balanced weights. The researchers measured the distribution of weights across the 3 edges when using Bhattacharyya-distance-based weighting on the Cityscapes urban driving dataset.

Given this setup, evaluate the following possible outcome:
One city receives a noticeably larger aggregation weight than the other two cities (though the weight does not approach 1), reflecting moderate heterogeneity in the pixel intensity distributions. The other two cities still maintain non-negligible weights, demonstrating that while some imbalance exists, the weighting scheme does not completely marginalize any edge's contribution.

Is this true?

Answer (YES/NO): NO